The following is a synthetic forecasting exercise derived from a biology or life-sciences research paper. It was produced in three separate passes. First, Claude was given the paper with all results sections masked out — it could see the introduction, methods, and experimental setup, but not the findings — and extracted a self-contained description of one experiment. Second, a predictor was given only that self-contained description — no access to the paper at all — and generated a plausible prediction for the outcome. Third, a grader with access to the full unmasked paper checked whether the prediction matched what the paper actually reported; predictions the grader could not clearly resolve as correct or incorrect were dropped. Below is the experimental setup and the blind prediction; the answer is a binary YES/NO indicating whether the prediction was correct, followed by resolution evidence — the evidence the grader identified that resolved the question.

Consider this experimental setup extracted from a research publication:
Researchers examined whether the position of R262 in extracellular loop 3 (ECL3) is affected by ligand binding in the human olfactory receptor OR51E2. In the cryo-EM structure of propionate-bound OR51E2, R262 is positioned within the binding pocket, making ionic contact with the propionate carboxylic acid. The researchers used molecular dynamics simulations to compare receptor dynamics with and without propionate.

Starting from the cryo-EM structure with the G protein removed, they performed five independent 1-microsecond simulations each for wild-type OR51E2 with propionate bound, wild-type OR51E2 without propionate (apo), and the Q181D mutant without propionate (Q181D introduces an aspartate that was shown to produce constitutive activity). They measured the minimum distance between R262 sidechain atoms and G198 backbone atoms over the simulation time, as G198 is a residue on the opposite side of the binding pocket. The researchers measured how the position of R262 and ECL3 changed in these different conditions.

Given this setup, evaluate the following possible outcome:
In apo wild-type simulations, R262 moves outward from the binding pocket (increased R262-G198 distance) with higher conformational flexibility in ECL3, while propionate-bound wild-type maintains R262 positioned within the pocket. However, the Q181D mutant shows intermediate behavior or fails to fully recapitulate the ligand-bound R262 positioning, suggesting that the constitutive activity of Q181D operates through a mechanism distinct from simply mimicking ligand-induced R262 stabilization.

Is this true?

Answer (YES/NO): NO